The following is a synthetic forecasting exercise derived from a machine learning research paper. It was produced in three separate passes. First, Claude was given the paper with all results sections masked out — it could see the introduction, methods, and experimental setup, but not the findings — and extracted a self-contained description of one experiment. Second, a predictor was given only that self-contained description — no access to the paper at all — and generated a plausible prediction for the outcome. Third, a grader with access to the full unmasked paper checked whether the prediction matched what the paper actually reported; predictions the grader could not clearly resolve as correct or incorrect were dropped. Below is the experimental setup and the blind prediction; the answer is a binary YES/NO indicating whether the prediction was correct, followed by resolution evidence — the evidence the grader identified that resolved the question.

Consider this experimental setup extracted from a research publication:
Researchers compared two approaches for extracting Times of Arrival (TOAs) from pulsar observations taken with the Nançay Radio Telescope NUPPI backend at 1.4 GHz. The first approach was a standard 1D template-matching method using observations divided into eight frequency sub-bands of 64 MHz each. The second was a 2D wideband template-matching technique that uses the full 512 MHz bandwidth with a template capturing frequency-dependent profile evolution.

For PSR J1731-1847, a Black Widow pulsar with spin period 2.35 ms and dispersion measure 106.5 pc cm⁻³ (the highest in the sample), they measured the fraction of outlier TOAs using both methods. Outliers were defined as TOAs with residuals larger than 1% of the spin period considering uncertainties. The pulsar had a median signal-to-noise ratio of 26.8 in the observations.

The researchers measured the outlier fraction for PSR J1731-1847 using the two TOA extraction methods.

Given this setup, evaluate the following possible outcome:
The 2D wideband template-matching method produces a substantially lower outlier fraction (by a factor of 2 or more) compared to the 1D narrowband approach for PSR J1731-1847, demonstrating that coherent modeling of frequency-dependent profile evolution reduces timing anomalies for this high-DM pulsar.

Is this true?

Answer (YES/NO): NO